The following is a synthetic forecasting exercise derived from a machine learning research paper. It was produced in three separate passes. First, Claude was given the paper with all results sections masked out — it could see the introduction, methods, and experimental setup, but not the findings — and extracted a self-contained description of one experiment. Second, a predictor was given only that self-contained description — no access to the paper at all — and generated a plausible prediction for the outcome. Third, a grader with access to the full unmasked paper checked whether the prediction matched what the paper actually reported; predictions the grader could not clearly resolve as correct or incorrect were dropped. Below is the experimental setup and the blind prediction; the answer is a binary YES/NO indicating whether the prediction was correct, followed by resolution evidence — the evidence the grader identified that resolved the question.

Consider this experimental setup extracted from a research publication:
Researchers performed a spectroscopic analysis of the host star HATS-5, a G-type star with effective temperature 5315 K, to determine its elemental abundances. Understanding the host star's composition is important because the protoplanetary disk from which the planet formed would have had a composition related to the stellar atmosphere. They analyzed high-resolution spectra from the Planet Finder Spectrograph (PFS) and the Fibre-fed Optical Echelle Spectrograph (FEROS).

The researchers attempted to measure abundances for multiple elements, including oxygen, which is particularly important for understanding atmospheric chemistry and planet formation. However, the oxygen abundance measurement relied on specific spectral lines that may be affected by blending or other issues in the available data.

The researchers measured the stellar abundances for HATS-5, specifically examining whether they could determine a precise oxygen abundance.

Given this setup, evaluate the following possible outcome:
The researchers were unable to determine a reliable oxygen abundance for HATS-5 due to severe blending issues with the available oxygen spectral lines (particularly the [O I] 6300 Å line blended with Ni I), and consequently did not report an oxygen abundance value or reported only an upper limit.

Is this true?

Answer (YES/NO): NO